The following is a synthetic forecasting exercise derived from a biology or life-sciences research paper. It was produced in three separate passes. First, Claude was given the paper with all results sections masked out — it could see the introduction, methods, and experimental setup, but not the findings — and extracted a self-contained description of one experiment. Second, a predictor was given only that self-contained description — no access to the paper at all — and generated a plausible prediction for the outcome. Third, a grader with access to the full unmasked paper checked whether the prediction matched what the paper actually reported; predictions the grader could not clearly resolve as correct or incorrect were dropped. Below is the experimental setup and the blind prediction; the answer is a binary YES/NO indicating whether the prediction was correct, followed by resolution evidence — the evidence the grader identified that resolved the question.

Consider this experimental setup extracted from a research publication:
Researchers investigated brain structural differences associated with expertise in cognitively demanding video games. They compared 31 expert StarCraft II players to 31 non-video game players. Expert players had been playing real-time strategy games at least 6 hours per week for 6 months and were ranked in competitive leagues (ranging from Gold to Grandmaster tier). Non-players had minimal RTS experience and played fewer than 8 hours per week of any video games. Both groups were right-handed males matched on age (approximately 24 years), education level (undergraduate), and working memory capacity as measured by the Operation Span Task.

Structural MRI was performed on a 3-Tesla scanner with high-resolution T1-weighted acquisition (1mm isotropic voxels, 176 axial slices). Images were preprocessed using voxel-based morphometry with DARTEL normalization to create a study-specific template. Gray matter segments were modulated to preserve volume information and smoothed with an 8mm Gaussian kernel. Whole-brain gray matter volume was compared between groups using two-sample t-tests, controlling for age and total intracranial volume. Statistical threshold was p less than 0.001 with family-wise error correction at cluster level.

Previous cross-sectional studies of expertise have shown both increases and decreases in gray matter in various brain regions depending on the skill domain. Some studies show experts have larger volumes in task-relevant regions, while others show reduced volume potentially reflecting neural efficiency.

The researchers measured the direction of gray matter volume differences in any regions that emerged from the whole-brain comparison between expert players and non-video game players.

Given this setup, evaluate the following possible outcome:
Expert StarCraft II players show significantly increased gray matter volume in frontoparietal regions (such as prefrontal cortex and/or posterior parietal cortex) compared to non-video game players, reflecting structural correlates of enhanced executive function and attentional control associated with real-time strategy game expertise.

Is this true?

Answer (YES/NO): NO